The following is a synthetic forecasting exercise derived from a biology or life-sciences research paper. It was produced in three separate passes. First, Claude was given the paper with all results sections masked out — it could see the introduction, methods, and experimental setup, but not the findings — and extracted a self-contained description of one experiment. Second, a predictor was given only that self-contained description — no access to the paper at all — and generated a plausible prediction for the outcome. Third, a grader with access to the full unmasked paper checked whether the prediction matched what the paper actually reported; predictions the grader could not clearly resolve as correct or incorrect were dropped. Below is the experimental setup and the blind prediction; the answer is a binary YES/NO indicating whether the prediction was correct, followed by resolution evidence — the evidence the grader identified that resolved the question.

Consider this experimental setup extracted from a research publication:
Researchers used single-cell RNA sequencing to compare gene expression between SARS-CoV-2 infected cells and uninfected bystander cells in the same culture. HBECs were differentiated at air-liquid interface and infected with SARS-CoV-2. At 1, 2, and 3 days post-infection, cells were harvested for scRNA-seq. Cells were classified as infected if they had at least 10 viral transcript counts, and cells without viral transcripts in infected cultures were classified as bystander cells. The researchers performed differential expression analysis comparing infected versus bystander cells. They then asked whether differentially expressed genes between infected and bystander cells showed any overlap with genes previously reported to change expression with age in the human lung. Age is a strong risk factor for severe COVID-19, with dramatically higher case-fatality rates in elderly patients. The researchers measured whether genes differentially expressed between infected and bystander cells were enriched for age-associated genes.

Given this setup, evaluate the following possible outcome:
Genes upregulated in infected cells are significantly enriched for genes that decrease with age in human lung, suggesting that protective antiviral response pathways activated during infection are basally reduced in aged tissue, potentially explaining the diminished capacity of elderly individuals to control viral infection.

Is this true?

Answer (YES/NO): NO